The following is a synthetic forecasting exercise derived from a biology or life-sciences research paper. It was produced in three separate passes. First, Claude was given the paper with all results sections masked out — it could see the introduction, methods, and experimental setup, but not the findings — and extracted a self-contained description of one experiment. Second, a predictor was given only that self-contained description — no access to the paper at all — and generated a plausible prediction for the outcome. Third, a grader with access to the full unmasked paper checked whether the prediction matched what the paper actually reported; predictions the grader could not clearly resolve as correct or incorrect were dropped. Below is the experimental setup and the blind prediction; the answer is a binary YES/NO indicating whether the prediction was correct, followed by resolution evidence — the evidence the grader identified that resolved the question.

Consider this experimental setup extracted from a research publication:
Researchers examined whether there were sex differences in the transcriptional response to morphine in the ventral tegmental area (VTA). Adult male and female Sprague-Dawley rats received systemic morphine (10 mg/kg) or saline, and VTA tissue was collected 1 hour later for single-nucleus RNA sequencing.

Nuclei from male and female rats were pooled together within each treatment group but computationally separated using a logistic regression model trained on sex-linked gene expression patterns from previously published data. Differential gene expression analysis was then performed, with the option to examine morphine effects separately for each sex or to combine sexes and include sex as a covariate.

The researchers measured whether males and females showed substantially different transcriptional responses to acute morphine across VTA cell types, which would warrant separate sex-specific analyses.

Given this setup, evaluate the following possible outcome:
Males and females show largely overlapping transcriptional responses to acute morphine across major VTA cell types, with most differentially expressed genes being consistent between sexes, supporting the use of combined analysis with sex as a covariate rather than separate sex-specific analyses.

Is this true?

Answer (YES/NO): YES